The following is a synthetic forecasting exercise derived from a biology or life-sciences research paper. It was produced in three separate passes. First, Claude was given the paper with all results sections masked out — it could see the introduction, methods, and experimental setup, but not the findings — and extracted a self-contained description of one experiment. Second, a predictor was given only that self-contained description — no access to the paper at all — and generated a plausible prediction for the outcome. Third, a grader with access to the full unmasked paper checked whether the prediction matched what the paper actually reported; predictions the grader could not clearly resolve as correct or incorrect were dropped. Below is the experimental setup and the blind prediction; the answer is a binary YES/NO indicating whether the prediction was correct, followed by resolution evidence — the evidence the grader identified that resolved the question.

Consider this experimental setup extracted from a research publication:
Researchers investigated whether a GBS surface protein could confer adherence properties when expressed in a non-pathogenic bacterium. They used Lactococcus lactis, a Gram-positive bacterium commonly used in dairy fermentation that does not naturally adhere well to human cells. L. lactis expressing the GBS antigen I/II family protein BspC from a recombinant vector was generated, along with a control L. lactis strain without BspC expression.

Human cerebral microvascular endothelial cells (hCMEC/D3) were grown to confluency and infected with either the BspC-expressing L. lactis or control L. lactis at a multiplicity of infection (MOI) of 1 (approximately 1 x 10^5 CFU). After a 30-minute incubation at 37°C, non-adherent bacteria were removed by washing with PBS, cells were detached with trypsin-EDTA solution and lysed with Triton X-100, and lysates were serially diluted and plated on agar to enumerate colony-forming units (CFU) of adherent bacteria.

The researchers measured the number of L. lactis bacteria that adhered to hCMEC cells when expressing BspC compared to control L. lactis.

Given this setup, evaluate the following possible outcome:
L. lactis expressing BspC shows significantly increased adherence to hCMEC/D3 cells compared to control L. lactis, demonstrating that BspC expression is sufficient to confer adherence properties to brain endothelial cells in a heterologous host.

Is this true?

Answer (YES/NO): YES